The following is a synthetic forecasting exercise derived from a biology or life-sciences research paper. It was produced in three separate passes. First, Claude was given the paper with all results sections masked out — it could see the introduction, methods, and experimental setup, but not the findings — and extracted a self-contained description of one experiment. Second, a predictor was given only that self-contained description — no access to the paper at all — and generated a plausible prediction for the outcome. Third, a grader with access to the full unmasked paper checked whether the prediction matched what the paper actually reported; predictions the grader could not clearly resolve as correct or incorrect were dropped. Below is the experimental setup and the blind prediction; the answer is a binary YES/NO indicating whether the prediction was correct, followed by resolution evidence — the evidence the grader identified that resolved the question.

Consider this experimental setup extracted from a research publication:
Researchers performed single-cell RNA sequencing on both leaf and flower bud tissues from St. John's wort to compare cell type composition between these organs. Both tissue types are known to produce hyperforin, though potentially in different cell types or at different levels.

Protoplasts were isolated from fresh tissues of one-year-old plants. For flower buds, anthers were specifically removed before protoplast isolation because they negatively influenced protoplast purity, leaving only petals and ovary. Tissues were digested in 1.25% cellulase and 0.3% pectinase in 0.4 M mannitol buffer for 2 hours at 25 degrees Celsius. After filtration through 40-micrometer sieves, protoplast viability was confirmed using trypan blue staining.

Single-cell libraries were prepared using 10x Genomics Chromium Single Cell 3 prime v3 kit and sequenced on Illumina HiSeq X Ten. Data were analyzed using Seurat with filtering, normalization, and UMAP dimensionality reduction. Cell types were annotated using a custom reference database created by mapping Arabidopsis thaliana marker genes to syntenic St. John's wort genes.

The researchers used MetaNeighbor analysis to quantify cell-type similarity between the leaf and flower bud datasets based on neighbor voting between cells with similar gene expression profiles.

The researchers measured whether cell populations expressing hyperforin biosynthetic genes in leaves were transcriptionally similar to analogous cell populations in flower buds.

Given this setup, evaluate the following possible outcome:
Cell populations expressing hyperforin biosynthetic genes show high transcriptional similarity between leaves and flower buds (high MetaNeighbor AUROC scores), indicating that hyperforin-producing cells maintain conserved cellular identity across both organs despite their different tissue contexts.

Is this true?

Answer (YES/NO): YES